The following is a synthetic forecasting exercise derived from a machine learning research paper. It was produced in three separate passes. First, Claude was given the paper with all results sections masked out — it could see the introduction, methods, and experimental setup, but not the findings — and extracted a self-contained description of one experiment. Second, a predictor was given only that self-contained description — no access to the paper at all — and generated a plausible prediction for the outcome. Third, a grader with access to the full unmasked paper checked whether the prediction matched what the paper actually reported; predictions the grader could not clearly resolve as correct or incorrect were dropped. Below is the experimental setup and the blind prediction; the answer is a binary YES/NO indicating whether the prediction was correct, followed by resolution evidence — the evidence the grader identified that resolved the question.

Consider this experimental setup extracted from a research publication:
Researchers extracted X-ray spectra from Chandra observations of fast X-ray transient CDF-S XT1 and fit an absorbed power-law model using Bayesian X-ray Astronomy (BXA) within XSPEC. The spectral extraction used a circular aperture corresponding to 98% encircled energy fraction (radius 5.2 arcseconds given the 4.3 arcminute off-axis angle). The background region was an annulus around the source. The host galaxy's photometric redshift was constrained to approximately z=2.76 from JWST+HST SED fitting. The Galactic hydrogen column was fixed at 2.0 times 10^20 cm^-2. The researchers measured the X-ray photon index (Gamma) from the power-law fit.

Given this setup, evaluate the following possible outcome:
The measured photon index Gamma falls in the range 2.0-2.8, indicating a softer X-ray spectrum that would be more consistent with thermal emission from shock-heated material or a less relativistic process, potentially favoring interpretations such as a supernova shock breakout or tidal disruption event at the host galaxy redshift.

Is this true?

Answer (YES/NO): NO